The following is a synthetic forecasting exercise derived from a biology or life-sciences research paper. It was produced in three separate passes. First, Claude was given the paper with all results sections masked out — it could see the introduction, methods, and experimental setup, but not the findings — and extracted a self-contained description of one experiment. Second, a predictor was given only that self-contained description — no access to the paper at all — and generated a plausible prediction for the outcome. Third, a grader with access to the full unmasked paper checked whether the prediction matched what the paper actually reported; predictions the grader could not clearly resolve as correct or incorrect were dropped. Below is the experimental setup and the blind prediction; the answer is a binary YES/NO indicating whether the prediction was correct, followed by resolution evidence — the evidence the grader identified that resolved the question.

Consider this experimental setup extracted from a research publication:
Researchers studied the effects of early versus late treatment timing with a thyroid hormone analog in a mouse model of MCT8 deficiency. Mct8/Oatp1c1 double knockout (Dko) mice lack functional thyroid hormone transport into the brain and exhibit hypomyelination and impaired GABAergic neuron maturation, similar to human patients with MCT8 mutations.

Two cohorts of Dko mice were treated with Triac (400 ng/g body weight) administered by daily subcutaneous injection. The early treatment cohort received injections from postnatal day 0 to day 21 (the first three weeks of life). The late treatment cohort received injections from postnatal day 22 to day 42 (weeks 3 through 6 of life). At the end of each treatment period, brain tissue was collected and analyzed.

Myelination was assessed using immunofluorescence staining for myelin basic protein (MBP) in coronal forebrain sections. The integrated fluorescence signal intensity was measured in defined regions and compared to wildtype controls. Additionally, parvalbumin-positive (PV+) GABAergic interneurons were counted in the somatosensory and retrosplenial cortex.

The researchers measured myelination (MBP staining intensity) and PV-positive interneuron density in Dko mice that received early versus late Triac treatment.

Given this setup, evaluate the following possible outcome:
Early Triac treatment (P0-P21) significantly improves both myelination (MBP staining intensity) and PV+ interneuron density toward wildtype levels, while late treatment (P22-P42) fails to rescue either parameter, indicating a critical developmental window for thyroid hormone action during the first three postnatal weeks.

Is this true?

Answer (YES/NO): NO